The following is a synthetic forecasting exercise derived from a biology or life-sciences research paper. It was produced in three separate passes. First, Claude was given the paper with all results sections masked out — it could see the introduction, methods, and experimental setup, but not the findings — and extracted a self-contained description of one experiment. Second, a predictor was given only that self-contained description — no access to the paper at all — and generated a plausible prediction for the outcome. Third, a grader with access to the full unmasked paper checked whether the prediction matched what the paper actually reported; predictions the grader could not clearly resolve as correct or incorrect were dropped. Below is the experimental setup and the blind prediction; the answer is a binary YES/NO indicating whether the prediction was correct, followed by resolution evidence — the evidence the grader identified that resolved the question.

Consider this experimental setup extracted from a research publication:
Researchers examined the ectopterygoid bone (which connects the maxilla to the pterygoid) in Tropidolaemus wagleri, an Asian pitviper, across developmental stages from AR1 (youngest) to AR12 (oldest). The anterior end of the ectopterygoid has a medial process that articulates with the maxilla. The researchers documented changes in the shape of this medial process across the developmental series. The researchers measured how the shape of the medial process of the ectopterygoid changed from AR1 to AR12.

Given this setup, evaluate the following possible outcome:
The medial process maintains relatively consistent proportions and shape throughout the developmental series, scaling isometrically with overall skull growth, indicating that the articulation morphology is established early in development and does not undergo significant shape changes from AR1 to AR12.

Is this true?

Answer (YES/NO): NO